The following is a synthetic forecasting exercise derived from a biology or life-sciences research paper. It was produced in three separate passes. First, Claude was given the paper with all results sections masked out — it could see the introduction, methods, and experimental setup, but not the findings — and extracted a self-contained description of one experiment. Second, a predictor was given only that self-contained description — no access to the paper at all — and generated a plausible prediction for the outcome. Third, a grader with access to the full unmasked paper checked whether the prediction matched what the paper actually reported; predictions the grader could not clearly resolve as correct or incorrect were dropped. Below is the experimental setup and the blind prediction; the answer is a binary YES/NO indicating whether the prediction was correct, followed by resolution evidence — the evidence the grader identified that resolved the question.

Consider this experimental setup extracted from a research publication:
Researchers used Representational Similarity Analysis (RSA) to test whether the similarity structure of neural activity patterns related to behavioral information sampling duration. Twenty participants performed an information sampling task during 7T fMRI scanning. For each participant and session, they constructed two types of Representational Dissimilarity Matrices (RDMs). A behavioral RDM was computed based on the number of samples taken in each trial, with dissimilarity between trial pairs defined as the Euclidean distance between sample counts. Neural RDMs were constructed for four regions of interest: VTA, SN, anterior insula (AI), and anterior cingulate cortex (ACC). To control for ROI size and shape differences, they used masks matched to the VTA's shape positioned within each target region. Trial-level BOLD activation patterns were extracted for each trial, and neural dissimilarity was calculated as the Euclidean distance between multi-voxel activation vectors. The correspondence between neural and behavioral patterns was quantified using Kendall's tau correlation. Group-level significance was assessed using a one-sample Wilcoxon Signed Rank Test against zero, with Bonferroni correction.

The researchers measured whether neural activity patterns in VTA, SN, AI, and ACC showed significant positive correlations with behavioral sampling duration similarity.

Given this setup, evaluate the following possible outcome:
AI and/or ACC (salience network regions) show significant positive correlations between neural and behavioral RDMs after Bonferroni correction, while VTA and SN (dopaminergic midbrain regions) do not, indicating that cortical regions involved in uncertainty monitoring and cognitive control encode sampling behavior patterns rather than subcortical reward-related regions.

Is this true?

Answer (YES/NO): YES